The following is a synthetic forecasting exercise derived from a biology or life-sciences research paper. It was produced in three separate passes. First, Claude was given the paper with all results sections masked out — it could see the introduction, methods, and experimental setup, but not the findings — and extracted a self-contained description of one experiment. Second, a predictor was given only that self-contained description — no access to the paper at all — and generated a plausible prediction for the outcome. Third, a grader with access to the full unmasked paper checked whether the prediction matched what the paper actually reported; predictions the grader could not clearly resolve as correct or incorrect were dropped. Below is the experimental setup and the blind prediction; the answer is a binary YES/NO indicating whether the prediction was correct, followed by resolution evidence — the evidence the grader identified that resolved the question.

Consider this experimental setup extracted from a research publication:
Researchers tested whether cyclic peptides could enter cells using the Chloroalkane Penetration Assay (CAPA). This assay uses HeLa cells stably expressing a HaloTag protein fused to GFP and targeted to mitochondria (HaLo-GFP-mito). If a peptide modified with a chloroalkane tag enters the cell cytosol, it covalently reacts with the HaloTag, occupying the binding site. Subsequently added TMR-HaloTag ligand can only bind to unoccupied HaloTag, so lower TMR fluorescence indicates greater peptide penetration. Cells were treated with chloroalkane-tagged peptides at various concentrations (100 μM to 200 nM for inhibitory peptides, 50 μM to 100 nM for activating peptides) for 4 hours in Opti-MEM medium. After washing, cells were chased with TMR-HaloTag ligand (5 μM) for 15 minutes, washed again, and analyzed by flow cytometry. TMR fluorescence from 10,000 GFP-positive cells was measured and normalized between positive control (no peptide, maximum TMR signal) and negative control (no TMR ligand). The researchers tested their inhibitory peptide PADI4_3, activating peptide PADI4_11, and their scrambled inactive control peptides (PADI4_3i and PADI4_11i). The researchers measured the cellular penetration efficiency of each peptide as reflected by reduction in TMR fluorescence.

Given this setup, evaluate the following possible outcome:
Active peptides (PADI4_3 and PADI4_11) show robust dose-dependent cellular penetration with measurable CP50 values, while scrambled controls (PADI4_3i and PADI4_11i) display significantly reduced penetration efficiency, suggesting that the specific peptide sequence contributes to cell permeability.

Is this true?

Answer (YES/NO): NO